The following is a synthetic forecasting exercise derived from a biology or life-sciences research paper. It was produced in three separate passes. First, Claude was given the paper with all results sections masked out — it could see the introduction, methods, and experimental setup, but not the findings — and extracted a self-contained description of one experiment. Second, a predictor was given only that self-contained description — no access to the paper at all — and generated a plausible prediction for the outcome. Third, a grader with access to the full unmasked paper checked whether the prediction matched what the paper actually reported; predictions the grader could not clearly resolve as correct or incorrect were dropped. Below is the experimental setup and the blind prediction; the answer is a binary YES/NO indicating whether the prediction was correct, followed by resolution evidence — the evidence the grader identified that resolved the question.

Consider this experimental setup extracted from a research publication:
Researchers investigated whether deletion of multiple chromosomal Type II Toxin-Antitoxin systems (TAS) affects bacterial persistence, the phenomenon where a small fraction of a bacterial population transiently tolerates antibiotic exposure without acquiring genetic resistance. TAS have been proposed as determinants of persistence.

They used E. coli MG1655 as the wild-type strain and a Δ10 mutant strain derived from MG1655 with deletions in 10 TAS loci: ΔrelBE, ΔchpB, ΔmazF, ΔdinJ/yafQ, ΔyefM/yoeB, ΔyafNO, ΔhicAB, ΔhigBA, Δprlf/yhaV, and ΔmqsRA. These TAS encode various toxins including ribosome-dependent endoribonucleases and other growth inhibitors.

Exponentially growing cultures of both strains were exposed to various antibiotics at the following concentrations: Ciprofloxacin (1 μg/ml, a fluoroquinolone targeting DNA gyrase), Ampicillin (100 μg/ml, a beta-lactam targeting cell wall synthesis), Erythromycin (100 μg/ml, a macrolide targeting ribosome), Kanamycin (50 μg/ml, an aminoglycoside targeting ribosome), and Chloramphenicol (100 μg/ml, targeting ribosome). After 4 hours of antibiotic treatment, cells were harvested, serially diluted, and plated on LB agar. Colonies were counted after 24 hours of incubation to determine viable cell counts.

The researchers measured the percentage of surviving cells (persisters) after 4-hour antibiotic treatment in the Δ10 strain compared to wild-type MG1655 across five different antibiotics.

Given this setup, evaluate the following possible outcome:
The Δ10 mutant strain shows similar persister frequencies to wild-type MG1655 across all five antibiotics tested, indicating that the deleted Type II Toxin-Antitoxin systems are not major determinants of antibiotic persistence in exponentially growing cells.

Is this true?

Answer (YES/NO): NO